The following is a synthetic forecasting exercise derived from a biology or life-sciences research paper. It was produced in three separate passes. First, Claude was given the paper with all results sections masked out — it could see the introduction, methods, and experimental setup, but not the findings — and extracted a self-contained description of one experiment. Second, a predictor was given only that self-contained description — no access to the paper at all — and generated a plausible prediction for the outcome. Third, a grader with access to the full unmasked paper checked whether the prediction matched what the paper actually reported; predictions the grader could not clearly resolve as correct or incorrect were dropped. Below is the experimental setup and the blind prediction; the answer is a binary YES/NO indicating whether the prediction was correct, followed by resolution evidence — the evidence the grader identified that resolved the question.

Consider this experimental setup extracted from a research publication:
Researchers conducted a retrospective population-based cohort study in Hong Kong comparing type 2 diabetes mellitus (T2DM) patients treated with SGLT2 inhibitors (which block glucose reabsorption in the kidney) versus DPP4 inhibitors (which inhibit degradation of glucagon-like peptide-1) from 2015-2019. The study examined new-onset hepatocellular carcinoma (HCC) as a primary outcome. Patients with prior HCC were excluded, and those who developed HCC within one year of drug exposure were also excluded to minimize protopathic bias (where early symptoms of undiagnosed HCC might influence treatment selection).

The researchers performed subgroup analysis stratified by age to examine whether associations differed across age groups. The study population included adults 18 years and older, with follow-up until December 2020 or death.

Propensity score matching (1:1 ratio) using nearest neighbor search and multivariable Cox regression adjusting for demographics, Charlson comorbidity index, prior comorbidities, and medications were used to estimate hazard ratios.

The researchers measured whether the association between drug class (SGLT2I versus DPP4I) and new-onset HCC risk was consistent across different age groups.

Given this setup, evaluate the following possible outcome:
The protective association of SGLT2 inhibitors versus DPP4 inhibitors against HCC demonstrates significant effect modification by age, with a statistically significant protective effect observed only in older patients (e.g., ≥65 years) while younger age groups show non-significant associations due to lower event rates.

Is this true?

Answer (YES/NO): NO